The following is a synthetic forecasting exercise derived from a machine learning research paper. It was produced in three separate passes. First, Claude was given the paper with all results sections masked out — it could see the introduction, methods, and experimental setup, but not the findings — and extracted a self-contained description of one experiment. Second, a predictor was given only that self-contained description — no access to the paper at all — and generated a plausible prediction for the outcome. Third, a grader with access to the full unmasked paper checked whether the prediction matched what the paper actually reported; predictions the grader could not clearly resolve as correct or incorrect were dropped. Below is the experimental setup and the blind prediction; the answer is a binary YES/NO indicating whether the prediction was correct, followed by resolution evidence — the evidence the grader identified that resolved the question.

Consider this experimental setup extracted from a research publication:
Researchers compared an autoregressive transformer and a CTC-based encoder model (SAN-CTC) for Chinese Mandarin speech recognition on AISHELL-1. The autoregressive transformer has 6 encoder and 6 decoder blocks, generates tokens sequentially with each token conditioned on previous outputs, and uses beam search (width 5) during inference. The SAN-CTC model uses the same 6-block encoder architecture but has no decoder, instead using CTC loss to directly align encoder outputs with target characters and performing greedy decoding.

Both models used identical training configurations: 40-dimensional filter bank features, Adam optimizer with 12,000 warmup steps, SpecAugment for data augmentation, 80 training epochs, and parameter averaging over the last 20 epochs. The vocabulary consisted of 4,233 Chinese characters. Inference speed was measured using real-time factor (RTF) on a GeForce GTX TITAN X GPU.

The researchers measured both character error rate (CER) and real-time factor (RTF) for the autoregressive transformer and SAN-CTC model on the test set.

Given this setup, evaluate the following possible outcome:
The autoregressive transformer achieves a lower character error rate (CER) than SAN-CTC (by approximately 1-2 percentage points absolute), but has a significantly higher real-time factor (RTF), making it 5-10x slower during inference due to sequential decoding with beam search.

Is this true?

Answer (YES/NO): NO